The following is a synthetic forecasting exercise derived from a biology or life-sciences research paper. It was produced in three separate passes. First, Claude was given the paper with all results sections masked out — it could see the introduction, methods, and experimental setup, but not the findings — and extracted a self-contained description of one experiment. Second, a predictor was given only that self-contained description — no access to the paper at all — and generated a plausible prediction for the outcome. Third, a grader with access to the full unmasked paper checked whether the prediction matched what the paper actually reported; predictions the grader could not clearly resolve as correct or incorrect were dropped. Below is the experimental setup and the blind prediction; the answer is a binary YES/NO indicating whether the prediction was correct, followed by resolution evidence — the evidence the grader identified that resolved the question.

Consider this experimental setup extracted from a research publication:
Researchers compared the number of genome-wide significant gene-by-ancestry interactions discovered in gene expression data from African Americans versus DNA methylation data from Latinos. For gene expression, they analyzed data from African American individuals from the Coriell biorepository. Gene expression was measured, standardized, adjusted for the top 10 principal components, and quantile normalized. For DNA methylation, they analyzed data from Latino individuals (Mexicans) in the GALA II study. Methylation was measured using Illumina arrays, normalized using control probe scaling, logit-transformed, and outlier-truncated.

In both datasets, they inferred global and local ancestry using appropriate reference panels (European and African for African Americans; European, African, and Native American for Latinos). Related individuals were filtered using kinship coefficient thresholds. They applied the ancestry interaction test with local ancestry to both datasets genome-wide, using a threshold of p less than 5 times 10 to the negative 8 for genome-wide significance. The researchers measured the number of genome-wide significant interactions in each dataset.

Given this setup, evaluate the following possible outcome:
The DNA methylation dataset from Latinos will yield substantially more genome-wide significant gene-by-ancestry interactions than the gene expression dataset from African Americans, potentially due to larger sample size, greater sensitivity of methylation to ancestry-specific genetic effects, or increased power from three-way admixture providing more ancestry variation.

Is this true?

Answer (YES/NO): YES